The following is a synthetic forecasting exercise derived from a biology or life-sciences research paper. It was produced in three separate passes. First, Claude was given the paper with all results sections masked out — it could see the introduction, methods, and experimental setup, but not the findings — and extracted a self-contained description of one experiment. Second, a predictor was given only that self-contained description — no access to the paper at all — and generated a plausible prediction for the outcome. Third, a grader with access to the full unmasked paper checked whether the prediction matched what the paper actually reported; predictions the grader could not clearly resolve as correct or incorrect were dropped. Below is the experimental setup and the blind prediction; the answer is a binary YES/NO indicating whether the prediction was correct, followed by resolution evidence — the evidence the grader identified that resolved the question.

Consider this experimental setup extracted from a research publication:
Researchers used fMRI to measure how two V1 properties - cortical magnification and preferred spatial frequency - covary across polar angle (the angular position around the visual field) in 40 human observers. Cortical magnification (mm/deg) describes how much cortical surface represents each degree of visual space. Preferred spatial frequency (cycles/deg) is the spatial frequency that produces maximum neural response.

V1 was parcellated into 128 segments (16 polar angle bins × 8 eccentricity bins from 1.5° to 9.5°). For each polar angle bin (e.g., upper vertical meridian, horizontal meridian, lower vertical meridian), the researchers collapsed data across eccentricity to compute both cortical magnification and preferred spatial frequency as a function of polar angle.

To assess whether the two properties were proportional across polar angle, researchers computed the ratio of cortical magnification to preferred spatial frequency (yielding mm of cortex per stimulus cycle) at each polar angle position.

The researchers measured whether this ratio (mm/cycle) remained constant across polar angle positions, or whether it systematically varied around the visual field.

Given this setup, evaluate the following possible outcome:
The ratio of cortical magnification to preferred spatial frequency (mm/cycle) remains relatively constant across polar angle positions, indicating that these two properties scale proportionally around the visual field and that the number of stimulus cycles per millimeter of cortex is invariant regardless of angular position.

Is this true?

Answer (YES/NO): NO